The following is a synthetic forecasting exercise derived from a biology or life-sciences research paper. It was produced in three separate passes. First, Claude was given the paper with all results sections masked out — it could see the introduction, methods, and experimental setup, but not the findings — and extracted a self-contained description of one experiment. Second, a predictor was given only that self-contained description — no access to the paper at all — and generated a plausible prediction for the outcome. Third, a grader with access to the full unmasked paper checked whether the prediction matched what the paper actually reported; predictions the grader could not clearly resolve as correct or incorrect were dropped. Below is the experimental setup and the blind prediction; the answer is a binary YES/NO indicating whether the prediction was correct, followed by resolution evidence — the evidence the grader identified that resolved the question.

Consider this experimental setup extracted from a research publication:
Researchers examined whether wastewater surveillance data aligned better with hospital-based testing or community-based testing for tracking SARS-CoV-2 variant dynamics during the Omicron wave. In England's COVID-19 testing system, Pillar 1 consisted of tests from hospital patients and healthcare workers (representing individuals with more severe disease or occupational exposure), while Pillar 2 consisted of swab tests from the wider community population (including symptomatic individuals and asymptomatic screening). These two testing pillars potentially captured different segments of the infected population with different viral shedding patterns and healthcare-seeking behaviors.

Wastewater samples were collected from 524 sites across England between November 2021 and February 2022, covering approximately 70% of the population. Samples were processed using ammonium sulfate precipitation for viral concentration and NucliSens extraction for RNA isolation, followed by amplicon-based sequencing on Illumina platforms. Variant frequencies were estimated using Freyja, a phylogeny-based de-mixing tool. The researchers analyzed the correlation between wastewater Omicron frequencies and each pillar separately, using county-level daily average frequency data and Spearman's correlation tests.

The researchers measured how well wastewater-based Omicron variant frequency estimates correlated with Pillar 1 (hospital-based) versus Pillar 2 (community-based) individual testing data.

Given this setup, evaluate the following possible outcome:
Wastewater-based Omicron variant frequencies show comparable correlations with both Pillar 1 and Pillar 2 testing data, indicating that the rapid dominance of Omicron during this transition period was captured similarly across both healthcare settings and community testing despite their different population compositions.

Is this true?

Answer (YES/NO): YES